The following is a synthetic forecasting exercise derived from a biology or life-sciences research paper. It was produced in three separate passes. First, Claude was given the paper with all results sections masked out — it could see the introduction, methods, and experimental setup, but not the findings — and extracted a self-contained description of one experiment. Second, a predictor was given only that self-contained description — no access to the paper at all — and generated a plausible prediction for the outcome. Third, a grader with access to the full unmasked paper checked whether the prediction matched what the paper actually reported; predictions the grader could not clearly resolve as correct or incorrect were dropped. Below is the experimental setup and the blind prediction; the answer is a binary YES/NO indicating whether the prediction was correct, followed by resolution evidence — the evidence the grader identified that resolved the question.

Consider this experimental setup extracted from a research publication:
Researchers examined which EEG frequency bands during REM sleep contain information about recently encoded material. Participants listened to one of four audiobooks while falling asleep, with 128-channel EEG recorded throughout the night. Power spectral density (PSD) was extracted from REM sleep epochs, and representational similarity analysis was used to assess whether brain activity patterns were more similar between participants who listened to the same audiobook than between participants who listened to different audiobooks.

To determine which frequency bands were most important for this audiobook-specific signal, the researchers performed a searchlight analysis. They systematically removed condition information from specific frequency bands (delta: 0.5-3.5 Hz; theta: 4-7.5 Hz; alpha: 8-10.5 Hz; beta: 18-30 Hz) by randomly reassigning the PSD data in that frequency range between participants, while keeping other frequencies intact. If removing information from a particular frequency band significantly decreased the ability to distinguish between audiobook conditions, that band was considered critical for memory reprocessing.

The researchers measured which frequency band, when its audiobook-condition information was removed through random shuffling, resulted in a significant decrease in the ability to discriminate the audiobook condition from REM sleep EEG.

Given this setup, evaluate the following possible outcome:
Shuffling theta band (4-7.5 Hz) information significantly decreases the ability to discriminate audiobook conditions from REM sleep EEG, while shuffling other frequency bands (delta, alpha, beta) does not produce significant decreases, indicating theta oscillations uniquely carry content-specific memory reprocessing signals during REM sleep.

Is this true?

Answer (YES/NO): NO